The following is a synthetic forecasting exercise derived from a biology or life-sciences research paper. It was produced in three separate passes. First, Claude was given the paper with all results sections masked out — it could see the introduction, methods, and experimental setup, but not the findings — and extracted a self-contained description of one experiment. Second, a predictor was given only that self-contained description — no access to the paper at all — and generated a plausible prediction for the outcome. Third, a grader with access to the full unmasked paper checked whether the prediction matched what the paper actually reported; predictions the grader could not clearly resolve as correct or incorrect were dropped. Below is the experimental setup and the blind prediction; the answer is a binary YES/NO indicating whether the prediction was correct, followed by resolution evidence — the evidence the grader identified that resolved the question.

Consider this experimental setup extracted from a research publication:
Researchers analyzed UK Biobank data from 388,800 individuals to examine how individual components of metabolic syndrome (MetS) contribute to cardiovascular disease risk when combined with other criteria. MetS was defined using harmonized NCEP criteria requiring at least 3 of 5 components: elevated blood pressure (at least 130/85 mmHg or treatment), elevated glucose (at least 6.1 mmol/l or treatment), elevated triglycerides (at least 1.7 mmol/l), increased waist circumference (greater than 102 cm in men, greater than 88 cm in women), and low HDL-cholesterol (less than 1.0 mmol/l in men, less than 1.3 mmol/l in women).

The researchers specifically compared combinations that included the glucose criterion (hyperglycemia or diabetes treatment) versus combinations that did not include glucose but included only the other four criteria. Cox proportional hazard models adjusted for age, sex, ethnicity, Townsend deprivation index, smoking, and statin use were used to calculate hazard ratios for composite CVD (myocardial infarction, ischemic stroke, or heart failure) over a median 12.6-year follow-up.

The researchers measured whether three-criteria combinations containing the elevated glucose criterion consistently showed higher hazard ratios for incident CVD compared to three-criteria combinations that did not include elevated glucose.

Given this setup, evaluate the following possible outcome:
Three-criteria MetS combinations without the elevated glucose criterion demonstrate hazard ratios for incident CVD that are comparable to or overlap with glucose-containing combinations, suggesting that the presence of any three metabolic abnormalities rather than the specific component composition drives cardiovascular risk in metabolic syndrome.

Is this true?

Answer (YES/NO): NO